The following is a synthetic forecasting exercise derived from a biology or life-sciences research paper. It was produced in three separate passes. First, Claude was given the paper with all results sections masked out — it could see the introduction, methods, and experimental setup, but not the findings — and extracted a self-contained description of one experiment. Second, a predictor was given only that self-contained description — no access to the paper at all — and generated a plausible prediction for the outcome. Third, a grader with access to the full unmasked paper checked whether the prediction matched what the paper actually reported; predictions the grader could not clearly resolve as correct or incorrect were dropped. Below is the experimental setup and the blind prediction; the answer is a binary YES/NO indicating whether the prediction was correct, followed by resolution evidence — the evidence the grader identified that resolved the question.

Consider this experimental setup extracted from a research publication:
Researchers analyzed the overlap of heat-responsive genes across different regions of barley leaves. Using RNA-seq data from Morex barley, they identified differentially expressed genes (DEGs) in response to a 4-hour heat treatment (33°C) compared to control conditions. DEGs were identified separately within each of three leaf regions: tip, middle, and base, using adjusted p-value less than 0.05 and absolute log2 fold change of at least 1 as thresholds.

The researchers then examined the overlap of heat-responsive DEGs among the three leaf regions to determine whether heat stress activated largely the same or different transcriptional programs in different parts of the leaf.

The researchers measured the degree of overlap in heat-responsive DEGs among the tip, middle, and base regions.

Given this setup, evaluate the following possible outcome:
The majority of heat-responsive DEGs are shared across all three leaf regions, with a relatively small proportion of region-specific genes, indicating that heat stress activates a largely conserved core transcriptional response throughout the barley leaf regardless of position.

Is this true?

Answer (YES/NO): NO